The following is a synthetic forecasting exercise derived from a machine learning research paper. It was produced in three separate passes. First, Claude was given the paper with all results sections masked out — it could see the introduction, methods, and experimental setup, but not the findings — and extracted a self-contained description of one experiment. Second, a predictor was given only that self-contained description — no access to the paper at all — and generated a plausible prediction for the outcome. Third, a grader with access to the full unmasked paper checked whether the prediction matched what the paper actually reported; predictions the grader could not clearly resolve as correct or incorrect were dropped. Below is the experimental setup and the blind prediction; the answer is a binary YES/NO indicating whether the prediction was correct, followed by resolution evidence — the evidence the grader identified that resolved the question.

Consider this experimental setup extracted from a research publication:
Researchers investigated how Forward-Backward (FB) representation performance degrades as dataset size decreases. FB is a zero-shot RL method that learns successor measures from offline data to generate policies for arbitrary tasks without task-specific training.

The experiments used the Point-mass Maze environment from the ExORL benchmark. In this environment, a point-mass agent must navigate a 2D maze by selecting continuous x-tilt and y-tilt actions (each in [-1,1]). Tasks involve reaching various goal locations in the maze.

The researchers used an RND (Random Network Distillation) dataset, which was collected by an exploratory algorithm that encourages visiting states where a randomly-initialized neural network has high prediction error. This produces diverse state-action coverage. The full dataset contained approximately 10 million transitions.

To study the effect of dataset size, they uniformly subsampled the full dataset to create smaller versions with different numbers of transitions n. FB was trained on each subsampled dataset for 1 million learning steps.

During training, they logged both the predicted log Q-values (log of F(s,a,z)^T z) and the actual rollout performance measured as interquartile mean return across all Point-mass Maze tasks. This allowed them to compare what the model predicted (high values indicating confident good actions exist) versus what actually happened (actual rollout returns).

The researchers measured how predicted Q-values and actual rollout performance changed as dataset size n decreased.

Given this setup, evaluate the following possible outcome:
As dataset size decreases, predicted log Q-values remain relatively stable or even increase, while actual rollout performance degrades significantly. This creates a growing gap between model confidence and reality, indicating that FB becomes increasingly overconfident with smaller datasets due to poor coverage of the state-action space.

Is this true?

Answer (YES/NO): YES